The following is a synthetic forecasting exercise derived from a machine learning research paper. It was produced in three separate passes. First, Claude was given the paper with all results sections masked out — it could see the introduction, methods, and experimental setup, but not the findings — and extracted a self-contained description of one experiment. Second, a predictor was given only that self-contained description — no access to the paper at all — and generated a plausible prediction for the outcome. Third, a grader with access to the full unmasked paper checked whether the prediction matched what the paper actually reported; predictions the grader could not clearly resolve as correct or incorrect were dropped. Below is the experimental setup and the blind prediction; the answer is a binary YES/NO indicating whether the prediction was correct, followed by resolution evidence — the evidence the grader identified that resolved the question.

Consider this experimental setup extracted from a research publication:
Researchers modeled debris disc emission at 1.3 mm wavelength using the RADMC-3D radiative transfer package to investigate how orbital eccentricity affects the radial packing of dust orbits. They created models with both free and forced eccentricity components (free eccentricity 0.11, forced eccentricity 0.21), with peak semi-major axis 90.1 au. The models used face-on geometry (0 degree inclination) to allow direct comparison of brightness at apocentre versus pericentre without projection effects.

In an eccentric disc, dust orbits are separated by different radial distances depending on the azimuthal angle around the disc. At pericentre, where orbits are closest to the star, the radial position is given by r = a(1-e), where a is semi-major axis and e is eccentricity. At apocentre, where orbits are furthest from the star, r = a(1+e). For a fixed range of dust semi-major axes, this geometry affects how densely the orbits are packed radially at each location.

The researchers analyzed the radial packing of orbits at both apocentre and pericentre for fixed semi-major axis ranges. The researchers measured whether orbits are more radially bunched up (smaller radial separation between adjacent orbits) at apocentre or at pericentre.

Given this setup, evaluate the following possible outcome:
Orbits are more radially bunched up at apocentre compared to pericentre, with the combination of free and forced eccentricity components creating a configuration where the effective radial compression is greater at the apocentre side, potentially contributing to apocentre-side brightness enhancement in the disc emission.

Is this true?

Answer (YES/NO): NO